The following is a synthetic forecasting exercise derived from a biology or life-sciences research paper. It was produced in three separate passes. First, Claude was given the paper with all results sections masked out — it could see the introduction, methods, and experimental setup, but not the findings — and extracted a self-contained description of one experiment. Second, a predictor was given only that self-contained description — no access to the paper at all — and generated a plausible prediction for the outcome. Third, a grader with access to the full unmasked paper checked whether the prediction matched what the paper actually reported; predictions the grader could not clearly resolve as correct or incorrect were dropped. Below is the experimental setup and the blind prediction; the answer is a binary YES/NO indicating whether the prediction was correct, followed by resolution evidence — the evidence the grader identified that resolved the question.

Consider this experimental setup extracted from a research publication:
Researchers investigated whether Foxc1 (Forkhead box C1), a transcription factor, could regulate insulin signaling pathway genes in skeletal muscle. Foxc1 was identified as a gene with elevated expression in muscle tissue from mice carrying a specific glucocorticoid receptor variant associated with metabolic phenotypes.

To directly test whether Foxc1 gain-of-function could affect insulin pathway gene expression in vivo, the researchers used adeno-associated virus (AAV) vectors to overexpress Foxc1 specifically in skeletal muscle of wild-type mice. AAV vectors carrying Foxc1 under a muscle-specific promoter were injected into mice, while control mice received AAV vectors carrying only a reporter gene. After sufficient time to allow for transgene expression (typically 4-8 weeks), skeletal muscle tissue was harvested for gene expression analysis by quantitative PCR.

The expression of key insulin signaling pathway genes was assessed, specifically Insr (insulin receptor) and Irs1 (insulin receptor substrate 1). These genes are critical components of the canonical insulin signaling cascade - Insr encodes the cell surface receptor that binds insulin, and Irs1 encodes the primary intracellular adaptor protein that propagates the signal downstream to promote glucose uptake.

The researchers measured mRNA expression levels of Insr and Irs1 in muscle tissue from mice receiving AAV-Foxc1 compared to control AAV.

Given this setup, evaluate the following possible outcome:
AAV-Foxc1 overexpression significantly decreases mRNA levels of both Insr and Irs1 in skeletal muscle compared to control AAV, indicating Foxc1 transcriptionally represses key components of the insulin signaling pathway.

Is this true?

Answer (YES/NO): NO